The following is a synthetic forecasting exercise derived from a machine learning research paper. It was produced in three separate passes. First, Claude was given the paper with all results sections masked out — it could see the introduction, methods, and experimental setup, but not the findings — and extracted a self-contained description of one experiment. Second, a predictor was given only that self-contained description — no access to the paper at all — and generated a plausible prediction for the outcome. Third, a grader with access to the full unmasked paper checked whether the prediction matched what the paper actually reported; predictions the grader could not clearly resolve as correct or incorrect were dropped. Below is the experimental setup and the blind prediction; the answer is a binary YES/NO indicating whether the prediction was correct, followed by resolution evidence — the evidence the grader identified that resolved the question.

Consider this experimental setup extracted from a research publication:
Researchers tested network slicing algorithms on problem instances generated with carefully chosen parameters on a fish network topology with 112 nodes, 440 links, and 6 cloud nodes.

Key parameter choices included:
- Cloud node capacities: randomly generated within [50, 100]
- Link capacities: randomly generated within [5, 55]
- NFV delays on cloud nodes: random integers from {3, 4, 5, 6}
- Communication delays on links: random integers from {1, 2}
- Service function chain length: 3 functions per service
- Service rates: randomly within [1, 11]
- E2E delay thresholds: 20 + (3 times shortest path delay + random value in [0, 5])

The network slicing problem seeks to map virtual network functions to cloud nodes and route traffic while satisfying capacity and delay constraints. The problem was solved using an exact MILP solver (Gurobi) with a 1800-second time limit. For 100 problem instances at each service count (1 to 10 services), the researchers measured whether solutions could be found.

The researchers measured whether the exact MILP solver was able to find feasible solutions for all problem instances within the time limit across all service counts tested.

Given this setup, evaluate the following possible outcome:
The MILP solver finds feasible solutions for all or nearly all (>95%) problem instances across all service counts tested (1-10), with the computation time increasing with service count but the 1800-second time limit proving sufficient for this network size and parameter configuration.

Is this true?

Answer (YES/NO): YES